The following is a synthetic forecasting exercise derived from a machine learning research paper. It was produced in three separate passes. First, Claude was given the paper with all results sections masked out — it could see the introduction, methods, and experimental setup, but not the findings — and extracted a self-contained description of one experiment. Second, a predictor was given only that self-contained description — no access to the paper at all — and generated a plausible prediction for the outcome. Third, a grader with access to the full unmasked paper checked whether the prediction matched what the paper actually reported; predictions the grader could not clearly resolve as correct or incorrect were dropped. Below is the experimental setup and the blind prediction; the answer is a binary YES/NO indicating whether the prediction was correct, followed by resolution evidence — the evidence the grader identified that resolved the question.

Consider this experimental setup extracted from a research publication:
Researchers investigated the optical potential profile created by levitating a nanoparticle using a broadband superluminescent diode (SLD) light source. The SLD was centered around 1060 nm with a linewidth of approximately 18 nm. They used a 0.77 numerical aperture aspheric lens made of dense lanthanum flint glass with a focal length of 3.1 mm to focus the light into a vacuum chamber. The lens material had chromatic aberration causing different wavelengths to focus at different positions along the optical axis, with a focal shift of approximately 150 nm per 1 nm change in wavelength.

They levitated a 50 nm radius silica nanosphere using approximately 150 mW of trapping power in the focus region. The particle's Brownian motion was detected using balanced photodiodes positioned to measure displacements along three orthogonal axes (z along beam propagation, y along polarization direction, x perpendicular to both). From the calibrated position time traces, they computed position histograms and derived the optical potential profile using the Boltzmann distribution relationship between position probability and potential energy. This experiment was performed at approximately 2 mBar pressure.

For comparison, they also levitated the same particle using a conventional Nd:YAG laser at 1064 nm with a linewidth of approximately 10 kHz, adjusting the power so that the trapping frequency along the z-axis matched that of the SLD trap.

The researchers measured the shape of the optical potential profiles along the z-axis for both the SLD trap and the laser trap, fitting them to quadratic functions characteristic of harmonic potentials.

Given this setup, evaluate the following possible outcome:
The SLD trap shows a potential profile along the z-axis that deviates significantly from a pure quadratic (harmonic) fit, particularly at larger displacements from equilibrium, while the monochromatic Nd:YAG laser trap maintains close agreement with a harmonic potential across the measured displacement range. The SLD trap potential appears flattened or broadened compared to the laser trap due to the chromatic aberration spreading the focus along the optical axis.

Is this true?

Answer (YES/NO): NO